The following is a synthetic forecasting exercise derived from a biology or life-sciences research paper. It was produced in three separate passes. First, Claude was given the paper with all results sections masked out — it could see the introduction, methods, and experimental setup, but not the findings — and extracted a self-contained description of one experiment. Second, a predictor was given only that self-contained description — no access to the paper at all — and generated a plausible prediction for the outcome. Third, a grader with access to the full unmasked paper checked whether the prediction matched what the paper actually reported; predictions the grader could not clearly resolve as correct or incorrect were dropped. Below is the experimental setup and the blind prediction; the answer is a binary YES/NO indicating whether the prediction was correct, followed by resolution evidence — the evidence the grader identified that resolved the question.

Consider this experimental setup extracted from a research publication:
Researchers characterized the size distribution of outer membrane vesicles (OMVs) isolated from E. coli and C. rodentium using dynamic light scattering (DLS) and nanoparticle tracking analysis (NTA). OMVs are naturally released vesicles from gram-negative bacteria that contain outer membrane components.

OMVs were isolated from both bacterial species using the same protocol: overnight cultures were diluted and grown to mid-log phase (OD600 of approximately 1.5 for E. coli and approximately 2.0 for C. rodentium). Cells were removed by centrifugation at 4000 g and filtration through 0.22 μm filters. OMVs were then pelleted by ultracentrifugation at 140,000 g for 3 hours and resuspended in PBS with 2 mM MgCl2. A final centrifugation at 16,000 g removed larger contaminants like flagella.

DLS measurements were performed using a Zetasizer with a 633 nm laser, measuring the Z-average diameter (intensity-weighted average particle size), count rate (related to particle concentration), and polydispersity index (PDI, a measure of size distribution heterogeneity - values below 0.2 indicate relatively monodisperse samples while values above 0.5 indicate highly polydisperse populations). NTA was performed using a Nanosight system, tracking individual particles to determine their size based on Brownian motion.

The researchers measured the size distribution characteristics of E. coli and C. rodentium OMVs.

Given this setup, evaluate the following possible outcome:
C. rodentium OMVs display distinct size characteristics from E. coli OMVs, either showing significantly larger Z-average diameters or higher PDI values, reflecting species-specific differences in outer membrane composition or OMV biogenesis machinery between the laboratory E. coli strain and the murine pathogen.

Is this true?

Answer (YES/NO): NO